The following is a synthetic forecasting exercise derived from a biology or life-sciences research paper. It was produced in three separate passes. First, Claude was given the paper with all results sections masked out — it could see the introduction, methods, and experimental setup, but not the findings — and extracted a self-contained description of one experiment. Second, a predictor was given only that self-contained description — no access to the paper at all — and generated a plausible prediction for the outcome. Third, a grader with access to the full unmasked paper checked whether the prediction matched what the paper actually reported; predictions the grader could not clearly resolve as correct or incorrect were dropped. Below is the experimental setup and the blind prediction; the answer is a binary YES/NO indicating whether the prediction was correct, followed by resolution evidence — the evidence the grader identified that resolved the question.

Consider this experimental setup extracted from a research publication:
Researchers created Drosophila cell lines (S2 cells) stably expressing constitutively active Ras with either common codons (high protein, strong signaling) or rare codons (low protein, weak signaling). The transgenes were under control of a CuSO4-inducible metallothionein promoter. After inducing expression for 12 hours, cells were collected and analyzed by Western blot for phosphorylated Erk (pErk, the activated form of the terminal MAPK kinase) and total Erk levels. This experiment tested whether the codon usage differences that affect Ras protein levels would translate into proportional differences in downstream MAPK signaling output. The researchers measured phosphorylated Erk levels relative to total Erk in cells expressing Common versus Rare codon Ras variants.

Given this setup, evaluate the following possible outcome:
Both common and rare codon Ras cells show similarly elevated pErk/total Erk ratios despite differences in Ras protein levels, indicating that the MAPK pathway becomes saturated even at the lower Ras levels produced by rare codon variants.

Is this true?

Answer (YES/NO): NO